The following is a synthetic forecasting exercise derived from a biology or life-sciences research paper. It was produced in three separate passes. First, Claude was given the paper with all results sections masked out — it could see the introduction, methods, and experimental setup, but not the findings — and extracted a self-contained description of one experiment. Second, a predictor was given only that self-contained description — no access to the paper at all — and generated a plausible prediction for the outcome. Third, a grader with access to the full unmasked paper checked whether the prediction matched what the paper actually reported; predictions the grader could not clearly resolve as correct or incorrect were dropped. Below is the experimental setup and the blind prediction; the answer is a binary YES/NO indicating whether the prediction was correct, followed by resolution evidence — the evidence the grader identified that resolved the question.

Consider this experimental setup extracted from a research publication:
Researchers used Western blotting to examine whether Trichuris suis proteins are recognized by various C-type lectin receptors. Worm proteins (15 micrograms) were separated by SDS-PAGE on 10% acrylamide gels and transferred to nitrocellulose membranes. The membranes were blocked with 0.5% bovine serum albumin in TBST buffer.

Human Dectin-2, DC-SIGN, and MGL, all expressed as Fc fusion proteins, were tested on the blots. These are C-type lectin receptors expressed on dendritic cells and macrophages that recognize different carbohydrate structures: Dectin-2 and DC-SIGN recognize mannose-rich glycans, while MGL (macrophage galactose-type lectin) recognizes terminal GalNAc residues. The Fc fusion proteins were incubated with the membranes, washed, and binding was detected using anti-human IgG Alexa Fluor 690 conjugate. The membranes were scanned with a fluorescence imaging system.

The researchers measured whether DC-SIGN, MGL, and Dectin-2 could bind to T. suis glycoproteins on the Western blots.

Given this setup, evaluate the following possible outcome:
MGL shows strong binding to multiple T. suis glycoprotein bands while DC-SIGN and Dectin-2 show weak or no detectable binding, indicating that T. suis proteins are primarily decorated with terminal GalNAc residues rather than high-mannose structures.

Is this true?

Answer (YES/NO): NO